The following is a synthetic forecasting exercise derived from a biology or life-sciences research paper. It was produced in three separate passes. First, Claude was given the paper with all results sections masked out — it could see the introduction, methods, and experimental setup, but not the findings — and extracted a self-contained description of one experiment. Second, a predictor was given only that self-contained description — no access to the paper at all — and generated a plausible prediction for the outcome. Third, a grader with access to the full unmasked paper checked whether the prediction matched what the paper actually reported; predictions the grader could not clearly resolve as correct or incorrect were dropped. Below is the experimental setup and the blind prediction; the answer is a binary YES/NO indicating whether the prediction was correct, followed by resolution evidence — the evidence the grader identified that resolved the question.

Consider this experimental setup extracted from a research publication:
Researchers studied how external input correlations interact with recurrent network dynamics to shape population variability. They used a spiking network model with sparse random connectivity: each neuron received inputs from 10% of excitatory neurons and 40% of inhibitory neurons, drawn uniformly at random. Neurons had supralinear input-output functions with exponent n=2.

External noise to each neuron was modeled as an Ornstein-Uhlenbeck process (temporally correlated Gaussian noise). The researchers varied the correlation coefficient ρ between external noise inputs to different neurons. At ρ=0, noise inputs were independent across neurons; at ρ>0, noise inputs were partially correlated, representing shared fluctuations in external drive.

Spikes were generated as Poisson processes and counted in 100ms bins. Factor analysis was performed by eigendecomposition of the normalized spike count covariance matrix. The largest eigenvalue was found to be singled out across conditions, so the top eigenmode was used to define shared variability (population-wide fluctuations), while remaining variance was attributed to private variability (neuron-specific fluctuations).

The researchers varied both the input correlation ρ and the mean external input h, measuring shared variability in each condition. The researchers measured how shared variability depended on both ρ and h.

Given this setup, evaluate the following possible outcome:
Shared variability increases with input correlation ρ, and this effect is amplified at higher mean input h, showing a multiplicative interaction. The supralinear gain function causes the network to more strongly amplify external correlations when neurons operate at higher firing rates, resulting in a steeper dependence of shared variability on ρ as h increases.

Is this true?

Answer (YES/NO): NO